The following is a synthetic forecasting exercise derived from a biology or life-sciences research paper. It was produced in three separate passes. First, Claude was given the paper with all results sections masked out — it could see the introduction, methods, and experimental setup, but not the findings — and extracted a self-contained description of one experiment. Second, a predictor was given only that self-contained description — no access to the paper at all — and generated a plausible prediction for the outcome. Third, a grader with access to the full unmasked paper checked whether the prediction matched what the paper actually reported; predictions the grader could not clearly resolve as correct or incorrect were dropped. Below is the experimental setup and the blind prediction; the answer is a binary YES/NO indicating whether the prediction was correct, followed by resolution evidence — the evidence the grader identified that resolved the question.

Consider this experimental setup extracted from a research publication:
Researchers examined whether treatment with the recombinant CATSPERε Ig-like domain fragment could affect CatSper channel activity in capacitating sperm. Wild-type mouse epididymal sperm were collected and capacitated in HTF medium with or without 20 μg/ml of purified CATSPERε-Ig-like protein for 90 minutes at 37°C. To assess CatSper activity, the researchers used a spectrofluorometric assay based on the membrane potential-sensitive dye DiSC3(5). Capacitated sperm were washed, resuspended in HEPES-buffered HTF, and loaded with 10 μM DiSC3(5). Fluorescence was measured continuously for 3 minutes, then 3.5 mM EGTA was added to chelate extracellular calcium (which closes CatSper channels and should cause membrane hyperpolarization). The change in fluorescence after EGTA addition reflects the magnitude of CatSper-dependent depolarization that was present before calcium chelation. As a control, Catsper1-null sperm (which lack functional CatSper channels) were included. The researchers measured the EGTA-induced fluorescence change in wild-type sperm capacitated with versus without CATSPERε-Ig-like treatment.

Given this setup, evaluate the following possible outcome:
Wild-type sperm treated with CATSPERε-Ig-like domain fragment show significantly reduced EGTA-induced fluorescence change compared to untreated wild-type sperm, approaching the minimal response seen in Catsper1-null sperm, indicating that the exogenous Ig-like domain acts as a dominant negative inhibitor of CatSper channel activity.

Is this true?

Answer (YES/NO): NO